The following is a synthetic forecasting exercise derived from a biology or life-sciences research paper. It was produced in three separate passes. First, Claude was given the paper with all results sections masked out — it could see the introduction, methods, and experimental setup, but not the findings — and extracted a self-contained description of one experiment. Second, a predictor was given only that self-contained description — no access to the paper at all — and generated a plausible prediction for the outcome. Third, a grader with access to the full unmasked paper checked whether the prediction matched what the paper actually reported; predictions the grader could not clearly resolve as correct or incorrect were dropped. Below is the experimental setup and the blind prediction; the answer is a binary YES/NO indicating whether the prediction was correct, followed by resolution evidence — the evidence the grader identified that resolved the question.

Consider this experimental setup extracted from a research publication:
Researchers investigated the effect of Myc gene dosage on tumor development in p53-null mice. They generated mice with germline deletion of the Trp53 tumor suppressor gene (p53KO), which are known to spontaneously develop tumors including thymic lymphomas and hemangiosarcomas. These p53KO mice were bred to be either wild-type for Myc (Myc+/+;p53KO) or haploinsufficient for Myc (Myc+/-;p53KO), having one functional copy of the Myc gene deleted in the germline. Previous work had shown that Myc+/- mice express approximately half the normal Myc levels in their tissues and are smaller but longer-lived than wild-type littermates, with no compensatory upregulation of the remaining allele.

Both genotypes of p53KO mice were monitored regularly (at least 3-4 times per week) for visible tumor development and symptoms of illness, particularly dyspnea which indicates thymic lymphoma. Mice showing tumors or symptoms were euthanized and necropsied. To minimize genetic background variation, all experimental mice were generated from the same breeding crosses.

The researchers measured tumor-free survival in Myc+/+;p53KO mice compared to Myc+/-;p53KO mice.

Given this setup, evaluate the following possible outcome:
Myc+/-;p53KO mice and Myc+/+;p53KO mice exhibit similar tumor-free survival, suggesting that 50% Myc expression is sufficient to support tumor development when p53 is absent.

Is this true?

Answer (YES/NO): NO